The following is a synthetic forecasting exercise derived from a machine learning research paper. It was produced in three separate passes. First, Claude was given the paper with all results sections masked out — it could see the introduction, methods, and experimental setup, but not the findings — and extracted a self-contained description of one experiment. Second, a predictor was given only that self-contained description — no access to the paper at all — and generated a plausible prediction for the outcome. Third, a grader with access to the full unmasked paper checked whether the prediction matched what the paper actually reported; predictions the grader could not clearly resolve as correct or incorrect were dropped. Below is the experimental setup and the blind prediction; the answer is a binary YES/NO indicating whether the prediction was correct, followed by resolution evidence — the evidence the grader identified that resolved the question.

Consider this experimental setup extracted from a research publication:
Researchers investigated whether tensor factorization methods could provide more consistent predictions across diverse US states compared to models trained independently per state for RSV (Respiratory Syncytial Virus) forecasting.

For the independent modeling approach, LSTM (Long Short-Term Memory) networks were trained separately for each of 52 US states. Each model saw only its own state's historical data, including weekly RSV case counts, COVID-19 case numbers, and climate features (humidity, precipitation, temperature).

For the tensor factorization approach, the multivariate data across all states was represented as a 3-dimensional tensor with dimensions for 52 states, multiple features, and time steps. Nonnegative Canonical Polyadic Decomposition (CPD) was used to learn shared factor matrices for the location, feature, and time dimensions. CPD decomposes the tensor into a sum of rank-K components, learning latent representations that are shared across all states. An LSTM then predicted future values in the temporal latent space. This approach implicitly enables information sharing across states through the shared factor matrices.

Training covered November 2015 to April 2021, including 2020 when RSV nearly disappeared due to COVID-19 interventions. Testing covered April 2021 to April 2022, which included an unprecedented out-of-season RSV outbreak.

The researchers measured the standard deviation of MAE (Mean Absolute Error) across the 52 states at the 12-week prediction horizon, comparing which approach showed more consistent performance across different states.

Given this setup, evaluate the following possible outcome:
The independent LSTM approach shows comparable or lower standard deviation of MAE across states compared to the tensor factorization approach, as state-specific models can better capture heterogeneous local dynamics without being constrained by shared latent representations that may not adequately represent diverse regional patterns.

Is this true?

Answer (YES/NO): NO